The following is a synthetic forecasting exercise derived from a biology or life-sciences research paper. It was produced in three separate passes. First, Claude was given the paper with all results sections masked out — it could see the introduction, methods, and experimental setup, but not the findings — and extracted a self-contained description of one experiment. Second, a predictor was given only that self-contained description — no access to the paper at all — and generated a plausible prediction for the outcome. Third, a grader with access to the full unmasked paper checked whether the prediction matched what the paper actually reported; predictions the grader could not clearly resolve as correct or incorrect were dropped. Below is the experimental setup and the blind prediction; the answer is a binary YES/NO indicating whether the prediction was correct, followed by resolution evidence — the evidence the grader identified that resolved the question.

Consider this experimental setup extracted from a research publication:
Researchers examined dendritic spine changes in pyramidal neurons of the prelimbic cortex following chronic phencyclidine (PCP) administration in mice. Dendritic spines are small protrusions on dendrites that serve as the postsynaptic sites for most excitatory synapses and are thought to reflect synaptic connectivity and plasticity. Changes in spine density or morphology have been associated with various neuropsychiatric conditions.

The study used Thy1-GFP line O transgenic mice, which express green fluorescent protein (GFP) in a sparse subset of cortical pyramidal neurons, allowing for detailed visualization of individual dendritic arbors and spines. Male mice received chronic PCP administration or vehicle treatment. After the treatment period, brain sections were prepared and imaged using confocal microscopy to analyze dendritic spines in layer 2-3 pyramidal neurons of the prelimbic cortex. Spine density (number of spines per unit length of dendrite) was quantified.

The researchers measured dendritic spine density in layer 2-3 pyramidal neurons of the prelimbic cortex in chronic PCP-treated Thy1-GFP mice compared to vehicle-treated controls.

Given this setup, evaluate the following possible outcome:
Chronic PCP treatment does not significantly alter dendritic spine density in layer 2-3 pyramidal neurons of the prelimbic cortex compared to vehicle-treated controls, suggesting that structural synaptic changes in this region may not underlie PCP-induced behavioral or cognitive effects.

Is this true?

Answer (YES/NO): NO